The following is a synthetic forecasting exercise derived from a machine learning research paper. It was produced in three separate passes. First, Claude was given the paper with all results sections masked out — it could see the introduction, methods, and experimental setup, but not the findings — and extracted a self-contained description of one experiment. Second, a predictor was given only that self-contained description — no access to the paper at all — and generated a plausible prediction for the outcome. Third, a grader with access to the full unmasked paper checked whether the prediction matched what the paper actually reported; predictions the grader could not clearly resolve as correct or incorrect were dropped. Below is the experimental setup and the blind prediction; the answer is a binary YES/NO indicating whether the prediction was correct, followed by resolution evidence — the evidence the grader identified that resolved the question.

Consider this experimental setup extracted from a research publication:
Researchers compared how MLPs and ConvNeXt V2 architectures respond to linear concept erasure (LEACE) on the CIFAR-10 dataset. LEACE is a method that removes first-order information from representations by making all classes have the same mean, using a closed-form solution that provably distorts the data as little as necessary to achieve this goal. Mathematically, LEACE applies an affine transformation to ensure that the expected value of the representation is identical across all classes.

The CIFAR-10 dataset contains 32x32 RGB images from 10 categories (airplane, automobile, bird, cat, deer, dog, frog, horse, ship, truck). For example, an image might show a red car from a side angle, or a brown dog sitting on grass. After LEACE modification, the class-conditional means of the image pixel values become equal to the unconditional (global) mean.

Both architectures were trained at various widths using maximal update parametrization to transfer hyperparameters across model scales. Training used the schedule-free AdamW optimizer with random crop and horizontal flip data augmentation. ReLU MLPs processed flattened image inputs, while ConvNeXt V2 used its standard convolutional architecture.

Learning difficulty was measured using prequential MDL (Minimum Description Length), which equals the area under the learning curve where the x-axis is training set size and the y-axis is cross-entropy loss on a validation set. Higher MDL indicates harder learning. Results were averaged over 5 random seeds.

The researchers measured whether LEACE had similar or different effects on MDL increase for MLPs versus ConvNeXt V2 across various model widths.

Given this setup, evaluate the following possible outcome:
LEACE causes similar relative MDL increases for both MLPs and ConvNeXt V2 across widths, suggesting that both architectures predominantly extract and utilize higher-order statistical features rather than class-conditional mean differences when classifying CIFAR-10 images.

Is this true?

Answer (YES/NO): YES